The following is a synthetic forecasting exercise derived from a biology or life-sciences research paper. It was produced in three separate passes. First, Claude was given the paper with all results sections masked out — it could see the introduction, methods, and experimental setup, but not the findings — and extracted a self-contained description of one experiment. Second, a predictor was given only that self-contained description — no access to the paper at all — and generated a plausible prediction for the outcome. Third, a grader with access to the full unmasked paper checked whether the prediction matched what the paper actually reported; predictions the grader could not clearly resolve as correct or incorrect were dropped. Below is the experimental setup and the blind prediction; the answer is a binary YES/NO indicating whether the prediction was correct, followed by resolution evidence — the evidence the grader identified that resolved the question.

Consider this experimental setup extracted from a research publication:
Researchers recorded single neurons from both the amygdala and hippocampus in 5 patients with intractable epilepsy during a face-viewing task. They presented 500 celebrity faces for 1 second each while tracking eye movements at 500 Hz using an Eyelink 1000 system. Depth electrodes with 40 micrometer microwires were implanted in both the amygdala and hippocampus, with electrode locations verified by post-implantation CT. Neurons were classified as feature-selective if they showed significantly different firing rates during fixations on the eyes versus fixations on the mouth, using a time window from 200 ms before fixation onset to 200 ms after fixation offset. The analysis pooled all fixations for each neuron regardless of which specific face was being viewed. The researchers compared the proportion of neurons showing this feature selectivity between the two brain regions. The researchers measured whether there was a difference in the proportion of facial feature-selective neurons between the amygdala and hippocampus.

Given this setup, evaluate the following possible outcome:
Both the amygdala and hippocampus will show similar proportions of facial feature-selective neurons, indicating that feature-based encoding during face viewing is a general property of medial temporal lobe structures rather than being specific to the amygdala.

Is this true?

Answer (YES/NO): NO